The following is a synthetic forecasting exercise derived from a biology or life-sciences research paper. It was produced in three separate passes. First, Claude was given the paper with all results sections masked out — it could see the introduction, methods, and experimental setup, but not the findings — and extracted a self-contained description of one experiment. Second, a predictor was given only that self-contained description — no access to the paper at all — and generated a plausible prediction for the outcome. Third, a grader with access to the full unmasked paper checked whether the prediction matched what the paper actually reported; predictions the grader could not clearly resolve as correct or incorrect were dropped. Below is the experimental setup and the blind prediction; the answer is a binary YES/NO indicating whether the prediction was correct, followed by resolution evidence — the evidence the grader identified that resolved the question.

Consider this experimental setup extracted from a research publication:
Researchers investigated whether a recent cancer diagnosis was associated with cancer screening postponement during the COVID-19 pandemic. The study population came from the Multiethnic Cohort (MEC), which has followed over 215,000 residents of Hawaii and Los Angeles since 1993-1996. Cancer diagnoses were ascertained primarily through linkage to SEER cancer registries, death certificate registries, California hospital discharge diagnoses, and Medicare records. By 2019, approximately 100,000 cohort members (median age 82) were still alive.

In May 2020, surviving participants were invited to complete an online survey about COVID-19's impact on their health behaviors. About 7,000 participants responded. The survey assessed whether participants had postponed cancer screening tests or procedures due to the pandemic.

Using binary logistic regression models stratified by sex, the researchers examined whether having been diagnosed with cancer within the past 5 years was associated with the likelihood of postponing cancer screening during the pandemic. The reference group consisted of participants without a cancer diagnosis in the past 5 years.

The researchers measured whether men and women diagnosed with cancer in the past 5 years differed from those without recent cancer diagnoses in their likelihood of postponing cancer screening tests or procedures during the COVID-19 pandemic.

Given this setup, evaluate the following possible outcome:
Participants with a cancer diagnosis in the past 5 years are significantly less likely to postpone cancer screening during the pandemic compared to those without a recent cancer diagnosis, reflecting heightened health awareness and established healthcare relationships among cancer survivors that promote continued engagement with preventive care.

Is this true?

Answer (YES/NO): NO